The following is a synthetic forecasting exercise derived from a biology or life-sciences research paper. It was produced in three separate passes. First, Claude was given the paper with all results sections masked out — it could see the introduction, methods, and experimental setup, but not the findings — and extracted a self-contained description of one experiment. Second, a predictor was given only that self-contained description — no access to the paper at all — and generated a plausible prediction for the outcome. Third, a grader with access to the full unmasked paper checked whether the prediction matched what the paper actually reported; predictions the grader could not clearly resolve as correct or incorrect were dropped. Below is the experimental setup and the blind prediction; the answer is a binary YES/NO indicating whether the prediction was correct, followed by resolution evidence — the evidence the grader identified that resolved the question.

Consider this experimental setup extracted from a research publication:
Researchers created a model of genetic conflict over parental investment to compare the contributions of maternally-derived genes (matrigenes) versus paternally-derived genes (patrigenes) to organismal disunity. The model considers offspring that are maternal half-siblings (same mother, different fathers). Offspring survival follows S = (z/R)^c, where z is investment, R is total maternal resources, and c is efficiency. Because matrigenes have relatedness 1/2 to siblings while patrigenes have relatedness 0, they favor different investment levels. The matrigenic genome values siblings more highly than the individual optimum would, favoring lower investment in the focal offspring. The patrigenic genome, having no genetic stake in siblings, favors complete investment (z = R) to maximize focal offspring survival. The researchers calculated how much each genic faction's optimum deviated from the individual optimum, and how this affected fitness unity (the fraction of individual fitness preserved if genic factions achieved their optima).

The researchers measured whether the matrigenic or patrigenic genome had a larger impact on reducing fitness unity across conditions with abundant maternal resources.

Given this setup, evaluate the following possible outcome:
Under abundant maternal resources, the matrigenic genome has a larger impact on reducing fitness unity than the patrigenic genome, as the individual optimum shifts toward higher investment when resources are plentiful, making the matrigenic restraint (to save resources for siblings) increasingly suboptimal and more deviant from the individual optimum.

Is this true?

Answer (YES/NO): NO